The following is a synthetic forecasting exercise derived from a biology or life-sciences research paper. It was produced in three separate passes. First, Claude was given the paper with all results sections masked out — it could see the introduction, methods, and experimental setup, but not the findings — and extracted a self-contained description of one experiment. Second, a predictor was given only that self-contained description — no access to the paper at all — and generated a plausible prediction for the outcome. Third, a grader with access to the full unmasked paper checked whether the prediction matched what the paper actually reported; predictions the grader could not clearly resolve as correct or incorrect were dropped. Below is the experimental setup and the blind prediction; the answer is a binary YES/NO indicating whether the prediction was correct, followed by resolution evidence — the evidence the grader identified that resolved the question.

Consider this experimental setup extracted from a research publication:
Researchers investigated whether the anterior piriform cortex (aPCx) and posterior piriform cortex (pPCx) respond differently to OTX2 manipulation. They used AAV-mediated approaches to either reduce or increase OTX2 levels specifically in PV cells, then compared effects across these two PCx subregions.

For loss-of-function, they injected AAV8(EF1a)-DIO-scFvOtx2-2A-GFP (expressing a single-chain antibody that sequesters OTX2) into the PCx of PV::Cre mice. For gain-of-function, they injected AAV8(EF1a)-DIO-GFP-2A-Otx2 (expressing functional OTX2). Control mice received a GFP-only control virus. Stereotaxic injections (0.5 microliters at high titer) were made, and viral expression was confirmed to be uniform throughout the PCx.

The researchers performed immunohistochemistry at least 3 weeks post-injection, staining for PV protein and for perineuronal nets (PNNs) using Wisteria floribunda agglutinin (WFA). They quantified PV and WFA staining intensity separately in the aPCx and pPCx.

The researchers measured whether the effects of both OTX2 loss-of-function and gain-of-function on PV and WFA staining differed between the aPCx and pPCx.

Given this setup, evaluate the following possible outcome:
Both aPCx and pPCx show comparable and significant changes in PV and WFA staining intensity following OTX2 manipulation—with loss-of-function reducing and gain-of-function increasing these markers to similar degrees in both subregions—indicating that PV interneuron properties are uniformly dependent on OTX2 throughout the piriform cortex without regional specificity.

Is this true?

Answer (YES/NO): NO